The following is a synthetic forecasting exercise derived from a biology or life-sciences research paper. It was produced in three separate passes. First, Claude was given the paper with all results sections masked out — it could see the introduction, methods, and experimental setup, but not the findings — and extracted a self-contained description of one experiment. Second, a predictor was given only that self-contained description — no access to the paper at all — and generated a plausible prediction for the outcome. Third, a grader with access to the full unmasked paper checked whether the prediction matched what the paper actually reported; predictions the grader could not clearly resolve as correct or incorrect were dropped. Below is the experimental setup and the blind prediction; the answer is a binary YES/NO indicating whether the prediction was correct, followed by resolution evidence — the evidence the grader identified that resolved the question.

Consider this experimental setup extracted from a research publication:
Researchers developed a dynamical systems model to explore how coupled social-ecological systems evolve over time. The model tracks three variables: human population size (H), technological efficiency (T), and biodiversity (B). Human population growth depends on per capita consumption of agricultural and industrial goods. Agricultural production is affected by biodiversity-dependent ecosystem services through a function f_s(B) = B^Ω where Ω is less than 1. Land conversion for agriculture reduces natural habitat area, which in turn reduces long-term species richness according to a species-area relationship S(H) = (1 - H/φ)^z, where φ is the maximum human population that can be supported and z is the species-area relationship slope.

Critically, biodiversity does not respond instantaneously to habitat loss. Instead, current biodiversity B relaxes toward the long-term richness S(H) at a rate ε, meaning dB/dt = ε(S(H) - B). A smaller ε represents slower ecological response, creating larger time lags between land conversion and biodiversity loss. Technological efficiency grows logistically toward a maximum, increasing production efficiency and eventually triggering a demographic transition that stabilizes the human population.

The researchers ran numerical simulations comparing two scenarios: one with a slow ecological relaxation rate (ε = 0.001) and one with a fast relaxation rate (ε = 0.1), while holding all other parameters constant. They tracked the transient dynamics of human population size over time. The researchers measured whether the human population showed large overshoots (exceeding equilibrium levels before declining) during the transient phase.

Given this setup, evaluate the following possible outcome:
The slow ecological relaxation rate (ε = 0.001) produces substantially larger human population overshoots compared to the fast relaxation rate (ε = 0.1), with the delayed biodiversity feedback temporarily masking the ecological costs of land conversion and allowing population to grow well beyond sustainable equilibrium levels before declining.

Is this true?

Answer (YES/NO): YES